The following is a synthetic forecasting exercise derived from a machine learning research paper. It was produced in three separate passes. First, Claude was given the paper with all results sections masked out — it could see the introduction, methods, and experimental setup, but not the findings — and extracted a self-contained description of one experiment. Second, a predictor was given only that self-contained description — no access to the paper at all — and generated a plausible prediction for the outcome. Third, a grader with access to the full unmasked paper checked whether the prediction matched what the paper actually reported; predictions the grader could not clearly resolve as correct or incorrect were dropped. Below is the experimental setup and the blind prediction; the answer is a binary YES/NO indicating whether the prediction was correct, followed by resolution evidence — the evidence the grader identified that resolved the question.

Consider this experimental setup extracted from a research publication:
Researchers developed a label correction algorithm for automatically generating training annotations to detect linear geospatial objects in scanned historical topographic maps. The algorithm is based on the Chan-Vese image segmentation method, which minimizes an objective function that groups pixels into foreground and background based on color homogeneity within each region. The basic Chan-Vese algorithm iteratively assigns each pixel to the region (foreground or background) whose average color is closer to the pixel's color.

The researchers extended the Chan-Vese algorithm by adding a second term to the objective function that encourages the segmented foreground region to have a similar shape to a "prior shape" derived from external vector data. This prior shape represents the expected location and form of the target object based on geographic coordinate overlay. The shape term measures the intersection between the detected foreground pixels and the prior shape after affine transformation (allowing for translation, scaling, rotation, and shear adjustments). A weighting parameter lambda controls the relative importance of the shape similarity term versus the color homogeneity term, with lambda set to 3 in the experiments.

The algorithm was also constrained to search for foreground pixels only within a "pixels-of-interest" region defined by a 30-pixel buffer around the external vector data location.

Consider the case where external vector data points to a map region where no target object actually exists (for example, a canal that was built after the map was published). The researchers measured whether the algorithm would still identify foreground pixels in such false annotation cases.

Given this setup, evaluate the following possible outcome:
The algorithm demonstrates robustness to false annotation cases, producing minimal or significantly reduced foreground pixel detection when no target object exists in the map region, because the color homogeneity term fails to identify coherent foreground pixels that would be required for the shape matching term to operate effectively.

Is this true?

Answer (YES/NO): YES